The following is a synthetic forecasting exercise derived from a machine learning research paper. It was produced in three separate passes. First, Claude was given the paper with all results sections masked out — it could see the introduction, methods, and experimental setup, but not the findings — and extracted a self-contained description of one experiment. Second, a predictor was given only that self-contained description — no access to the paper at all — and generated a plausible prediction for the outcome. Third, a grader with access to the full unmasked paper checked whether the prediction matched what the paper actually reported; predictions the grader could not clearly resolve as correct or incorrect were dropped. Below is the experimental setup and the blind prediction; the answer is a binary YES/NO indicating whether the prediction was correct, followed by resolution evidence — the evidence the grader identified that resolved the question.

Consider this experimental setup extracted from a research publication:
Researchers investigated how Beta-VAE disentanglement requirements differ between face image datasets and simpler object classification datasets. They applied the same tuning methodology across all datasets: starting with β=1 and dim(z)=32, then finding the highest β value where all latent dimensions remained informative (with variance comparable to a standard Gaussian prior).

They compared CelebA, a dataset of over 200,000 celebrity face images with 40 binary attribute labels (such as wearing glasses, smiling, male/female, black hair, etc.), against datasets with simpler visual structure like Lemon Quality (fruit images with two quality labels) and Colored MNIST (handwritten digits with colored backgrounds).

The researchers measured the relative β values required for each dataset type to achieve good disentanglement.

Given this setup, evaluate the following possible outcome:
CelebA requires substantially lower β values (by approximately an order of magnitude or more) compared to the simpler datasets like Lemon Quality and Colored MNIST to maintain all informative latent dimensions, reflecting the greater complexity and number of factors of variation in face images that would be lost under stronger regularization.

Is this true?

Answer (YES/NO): NO